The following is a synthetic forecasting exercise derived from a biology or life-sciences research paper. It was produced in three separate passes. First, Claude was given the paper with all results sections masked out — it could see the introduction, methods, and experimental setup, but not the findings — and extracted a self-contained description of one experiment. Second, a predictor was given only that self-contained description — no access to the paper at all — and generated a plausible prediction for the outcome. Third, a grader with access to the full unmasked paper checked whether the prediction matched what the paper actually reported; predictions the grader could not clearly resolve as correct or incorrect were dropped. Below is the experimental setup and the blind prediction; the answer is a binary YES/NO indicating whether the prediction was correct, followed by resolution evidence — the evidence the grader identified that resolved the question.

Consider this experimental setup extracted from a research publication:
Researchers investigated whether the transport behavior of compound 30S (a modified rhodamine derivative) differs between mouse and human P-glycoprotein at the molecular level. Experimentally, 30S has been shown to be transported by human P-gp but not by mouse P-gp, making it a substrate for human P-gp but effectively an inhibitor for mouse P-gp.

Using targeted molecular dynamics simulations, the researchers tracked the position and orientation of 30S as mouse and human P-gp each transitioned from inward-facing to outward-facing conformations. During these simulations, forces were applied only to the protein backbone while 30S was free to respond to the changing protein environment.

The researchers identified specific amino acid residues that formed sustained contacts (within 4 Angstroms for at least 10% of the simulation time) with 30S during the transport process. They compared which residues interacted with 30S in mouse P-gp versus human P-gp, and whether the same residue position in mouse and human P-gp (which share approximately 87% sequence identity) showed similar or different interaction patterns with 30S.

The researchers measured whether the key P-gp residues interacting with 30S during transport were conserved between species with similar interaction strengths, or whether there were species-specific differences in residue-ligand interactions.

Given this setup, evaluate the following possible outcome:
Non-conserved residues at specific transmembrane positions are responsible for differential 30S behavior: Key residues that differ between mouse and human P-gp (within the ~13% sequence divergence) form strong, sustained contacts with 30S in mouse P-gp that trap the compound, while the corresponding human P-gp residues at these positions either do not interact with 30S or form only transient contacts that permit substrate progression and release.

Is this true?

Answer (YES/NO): NO